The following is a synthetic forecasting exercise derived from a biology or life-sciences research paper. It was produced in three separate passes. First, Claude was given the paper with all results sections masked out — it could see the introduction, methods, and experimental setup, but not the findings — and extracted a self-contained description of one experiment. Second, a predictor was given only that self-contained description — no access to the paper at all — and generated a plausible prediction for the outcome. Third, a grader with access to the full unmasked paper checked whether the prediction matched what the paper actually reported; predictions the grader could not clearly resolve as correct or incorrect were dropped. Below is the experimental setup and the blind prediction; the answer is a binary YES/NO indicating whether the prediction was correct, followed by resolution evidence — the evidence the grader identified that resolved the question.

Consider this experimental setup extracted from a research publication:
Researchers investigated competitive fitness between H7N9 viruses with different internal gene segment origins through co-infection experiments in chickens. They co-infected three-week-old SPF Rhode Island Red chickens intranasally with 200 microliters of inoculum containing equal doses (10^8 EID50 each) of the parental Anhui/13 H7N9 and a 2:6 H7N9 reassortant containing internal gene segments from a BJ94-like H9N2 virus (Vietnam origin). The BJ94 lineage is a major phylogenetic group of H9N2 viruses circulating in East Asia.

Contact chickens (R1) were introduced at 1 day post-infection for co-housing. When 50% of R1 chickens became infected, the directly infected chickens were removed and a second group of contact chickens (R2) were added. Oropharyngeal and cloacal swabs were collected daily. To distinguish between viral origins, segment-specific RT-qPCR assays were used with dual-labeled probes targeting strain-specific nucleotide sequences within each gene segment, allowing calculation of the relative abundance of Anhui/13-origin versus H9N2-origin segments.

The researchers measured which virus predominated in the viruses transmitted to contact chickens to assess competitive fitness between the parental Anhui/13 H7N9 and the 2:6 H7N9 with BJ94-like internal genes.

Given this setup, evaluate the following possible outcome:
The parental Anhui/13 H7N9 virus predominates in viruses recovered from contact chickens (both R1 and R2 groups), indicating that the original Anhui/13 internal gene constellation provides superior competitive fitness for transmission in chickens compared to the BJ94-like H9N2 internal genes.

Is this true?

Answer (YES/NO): YES